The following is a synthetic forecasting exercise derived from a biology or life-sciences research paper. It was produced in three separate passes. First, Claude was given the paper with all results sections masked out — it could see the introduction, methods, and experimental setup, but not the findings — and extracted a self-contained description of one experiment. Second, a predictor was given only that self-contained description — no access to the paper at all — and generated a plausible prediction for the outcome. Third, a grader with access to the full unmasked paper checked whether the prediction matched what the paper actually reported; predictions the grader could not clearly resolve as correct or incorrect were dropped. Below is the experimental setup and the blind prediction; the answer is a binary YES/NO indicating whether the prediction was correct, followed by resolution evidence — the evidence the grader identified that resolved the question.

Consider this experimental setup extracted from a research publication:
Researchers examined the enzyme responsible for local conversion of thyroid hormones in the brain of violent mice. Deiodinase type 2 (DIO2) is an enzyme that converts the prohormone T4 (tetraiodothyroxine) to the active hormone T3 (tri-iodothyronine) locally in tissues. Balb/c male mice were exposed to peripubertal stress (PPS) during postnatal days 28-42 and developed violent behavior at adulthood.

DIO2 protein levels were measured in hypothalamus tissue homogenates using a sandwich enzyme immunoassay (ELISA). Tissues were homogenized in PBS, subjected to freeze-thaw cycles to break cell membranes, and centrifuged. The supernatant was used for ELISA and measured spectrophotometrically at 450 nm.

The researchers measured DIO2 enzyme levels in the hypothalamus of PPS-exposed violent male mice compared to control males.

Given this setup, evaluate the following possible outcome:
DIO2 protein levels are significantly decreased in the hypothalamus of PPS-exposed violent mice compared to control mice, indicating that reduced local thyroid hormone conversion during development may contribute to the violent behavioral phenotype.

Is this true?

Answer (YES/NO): NO